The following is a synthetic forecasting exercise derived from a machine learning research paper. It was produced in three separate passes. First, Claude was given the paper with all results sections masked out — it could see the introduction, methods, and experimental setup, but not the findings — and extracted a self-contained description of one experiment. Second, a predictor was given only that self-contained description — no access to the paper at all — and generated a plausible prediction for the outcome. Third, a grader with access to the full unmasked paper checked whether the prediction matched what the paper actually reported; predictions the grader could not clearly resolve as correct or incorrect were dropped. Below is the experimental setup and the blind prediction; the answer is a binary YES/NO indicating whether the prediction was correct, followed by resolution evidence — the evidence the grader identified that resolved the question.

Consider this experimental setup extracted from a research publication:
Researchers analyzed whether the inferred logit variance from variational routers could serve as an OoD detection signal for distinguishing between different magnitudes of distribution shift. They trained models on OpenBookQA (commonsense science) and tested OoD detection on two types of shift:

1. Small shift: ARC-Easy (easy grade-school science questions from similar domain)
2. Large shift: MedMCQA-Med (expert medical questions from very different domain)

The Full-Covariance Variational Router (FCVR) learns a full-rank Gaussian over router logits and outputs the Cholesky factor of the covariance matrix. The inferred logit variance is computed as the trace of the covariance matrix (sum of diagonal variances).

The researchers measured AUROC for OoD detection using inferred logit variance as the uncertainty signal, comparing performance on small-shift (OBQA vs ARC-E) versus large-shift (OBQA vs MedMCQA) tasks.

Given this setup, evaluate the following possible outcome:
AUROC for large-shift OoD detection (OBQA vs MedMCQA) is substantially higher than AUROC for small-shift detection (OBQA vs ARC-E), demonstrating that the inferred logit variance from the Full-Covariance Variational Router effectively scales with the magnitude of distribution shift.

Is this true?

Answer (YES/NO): YES